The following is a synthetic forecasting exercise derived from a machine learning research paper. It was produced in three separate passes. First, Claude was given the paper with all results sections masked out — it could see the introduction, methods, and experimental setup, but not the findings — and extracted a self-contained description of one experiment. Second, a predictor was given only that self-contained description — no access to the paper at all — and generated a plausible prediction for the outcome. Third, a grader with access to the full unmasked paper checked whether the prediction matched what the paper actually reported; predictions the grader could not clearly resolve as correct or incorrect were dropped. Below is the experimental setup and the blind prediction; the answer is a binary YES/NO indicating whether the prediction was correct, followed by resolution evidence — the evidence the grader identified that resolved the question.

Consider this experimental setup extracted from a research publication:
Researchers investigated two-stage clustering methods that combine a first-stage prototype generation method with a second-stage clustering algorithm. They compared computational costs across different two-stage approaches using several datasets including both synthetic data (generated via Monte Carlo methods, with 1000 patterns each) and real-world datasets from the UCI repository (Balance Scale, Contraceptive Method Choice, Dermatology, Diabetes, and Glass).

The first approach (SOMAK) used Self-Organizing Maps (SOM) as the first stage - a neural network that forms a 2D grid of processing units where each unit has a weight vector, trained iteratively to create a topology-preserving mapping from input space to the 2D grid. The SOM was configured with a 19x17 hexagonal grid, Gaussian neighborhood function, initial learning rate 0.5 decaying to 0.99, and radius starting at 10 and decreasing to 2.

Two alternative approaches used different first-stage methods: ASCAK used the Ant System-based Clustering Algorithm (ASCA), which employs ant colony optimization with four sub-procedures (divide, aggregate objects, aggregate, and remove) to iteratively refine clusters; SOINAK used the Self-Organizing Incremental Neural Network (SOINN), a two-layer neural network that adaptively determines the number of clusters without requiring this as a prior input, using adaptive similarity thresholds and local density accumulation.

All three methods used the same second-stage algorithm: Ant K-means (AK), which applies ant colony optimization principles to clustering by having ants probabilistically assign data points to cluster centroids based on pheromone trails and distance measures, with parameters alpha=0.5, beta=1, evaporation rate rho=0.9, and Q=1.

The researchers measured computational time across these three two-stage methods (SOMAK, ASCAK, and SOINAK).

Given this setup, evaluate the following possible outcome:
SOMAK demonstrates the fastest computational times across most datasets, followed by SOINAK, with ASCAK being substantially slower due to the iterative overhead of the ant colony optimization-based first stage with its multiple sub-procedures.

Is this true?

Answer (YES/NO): NO